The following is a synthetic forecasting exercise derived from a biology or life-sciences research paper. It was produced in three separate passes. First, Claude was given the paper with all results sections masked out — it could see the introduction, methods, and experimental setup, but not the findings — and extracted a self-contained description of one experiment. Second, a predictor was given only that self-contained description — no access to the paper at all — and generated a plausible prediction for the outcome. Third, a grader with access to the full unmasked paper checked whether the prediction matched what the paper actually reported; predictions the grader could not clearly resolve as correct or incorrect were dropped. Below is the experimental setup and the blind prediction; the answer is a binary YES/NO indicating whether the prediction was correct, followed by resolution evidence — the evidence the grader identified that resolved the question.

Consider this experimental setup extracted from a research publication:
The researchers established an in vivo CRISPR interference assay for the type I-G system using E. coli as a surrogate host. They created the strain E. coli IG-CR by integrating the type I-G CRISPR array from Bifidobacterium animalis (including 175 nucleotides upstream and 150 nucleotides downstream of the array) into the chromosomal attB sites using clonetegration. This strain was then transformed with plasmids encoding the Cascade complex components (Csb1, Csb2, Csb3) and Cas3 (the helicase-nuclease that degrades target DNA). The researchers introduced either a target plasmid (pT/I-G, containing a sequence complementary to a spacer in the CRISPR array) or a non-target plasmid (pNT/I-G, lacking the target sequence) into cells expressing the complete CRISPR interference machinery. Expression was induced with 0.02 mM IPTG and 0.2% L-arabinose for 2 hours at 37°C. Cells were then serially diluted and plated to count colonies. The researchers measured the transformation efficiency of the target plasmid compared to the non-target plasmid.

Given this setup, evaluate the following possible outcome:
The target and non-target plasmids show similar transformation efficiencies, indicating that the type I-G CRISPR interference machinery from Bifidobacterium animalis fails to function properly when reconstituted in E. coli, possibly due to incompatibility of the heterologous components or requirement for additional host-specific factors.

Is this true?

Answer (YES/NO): NO